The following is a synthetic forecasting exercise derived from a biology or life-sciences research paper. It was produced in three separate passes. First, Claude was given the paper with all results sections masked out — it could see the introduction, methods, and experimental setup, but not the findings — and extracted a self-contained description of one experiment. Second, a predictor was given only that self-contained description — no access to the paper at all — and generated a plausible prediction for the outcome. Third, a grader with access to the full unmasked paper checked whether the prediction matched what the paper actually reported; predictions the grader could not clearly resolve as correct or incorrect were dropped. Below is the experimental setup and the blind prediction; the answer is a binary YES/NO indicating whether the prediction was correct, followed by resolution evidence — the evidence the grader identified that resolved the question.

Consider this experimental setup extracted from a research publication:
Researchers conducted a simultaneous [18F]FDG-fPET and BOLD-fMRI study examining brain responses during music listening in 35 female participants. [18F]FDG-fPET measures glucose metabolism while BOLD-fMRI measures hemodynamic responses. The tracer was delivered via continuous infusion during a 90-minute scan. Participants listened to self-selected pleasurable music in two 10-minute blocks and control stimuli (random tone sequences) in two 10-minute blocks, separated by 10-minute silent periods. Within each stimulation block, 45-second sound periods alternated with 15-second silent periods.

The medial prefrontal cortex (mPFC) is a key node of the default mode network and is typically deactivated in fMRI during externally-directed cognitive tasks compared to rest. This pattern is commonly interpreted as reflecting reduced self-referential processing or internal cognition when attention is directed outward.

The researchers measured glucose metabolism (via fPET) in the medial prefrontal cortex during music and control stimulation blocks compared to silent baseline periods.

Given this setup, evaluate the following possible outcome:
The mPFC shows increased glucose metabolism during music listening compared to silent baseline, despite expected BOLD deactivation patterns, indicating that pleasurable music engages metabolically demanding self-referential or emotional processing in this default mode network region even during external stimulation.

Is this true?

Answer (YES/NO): NO